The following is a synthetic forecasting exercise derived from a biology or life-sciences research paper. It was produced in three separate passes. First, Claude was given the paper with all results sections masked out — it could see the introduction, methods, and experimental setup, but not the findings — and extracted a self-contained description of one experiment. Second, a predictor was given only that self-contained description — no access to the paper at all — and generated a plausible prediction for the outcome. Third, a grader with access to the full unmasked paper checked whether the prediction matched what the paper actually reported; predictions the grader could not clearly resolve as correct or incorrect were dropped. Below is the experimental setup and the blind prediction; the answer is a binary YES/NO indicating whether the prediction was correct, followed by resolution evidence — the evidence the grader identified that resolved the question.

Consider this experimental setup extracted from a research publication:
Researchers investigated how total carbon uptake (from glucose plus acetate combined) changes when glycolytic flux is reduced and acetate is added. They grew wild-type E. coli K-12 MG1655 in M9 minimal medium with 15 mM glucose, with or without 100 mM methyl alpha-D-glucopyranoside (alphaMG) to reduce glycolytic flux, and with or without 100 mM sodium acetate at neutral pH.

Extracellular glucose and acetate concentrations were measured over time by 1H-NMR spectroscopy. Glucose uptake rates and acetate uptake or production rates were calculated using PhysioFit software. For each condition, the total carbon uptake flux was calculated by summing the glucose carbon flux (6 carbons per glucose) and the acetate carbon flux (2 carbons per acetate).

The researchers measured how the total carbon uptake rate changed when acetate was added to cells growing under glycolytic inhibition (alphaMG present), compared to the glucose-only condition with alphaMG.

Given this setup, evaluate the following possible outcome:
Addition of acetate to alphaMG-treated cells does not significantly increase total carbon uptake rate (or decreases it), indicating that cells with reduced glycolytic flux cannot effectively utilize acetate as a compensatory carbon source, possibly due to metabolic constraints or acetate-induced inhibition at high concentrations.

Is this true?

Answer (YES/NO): NO